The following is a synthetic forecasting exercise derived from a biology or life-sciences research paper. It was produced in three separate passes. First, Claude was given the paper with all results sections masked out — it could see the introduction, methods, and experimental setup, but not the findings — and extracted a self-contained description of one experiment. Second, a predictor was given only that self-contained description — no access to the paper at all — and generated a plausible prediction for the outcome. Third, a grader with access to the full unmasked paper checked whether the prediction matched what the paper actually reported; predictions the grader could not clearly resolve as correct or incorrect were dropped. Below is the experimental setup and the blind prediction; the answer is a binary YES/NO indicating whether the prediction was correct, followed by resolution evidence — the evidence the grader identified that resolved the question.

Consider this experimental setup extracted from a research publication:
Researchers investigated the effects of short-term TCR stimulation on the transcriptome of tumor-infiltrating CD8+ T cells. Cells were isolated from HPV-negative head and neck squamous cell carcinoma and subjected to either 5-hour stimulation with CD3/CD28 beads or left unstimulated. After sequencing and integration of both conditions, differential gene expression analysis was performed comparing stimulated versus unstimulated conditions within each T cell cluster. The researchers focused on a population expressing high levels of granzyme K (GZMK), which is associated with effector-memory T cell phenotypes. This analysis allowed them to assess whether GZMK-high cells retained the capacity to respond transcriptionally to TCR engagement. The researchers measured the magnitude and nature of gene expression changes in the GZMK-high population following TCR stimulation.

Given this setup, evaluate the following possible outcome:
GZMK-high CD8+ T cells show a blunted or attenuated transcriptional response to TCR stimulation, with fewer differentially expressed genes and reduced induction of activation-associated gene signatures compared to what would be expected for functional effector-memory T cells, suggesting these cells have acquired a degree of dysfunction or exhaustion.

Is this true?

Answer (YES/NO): NO